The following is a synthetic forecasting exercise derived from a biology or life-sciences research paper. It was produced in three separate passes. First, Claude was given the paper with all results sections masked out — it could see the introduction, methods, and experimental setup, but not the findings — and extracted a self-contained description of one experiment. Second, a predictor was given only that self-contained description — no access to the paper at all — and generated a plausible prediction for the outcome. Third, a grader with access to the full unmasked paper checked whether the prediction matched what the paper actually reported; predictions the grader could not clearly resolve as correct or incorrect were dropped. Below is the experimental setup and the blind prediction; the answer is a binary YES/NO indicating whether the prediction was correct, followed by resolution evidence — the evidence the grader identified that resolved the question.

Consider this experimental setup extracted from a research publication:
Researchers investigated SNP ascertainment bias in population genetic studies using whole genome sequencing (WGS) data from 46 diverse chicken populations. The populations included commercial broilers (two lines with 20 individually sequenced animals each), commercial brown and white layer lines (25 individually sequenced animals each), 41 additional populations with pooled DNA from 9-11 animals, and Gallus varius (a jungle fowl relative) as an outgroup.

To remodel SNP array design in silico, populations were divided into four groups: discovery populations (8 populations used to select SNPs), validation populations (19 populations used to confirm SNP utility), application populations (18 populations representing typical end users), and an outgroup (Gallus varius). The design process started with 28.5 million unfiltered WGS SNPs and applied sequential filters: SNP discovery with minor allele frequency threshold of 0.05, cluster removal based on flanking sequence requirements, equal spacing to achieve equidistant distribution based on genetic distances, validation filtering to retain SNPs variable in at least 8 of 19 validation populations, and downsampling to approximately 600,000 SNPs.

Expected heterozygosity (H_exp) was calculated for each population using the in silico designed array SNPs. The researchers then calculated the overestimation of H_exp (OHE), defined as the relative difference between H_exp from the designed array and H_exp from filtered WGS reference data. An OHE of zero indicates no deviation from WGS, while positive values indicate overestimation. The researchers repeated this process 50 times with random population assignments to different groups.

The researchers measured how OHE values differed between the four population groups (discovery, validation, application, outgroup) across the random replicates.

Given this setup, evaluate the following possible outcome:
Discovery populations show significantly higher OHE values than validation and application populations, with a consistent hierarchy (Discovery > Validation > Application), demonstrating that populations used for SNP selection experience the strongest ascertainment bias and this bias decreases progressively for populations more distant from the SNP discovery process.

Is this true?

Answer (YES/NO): NO